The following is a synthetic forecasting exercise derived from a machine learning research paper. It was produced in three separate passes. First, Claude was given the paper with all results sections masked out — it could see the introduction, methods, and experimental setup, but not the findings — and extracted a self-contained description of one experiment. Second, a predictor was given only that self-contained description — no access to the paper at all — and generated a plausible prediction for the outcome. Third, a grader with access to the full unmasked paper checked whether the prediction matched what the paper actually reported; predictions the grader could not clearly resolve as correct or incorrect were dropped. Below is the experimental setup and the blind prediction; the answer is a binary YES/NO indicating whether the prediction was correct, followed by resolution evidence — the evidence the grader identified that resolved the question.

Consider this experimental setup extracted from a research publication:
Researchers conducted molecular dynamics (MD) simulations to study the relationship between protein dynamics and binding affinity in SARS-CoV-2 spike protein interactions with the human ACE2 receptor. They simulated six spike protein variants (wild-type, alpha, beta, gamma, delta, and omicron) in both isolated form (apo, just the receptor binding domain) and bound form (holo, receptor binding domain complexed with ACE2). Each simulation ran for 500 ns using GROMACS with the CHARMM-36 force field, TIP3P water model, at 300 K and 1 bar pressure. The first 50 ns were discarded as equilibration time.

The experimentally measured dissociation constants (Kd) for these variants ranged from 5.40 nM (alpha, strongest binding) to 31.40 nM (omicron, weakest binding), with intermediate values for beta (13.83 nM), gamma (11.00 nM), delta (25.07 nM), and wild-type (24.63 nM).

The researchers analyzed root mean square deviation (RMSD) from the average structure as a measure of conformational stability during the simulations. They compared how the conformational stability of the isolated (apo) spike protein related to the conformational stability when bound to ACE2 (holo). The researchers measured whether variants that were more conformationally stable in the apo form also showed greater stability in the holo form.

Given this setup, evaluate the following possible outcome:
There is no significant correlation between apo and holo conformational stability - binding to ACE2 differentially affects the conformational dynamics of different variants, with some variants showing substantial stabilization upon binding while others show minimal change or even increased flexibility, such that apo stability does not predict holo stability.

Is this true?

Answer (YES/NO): YES